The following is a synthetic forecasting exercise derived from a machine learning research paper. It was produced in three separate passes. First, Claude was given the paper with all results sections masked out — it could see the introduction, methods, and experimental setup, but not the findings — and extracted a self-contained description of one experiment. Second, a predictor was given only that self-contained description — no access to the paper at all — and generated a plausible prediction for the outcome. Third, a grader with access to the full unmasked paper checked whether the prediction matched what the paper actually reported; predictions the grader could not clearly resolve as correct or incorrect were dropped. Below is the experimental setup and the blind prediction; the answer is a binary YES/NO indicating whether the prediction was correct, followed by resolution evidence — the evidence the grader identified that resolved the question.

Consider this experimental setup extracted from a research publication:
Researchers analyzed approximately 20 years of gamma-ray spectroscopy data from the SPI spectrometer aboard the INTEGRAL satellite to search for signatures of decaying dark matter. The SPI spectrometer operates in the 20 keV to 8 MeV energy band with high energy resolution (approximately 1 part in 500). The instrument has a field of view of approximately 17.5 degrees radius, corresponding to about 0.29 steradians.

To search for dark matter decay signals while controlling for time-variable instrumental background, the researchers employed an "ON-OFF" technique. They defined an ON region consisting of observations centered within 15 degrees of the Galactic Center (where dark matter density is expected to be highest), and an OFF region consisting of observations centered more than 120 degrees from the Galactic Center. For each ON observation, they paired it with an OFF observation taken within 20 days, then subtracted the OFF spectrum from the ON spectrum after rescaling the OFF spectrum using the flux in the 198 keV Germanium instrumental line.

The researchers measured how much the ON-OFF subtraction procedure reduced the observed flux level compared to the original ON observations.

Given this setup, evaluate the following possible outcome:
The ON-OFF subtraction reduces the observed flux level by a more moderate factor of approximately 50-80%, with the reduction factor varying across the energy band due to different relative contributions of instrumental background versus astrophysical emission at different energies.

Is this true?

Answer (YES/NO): NO